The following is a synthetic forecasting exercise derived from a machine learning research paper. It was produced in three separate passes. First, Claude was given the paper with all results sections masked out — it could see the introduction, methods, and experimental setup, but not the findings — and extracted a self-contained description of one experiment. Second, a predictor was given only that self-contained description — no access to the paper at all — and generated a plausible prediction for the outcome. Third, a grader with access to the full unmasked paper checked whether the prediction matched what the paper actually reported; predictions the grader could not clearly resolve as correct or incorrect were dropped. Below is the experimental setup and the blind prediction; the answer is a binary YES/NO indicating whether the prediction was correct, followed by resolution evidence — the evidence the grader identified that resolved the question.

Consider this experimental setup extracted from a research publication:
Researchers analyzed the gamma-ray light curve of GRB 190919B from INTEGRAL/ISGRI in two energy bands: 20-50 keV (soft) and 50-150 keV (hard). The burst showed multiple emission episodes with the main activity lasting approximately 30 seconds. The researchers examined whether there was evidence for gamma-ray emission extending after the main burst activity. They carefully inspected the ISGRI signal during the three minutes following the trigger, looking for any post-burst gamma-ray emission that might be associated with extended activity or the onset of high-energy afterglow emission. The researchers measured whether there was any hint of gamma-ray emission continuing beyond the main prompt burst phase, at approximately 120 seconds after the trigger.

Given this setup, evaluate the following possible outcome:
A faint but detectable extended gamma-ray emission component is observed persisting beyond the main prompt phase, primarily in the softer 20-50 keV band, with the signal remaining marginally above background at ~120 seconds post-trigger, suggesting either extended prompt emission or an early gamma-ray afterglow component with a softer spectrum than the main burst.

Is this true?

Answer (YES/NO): NO